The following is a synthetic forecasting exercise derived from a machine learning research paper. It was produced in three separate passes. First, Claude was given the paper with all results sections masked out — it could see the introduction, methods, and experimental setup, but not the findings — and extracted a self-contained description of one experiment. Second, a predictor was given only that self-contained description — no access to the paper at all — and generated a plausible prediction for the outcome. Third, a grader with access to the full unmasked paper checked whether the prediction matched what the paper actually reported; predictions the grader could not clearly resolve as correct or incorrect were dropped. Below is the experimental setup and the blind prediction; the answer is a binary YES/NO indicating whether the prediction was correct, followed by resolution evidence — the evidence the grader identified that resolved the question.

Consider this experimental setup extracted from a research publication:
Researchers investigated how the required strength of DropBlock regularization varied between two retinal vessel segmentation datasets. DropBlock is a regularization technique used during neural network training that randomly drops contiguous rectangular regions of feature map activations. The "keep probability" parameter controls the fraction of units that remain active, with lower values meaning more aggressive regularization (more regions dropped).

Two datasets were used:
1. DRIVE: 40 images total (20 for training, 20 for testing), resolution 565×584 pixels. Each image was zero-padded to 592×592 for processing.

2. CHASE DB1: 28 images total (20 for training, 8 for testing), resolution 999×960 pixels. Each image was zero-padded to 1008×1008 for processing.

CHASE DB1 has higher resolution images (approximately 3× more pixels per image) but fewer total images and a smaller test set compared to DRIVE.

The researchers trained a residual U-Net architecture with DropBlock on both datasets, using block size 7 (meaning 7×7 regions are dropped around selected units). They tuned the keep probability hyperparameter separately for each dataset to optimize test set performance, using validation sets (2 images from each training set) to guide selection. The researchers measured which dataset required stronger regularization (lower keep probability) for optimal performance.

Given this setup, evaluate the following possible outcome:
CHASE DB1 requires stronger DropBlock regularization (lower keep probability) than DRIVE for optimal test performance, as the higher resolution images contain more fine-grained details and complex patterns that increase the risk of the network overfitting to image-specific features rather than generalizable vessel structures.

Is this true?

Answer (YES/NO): YES